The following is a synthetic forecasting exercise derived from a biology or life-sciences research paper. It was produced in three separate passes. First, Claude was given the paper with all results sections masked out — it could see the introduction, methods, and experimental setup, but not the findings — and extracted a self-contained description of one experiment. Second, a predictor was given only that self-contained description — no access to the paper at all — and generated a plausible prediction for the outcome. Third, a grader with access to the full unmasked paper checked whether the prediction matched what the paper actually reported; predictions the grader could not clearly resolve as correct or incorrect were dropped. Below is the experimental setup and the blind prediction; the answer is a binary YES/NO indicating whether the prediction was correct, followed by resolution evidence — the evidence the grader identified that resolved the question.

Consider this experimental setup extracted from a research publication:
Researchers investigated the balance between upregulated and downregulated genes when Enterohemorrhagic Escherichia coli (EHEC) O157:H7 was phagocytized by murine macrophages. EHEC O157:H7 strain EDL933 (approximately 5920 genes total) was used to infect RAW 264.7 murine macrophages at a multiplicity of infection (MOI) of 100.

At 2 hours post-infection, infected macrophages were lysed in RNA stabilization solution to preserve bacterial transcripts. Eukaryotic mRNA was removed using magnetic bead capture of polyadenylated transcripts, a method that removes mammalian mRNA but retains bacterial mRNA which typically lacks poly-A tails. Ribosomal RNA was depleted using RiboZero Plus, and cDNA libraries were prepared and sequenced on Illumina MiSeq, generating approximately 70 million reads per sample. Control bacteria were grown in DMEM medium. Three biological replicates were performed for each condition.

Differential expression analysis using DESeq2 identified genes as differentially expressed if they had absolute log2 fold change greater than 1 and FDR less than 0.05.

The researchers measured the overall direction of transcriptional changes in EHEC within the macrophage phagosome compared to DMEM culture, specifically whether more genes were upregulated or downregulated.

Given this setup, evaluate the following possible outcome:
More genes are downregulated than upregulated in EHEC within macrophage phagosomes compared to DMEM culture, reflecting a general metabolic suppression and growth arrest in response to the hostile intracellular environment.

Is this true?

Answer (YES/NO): NO